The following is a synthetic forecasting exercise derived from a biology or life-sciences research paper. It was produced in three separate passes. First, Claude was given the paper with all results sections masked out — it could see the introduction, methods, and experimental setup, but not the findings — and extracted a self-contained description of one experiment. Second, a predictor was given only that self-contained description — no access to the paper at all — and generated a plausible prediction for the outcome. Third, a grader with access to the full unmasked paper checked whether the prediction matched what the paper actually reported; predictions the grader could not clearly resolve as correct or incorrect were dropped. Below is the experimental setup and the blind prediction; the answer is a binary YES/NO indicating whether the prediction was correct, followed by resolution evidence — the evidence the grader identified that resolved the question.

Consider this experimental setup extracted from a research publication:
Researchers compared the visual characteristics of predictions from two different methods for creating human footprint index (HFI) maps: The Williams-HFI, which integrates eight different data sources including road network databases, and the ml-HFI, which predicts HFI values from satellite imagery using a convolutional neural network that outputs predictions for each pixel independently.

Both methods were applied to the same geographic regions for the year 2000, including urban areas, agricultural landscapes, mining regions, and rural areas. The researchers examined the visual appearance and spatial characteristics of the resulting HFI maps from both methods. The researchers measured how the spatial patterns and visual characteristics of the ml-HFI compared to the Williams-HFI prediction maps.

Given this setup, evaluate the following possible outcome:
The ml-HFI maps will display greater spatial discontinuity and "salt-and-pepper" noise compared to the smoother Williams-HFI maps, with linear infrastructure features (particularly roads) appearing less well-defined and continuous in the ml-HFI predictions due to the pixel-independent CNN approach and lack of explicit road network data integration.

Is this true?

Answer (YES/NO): YES